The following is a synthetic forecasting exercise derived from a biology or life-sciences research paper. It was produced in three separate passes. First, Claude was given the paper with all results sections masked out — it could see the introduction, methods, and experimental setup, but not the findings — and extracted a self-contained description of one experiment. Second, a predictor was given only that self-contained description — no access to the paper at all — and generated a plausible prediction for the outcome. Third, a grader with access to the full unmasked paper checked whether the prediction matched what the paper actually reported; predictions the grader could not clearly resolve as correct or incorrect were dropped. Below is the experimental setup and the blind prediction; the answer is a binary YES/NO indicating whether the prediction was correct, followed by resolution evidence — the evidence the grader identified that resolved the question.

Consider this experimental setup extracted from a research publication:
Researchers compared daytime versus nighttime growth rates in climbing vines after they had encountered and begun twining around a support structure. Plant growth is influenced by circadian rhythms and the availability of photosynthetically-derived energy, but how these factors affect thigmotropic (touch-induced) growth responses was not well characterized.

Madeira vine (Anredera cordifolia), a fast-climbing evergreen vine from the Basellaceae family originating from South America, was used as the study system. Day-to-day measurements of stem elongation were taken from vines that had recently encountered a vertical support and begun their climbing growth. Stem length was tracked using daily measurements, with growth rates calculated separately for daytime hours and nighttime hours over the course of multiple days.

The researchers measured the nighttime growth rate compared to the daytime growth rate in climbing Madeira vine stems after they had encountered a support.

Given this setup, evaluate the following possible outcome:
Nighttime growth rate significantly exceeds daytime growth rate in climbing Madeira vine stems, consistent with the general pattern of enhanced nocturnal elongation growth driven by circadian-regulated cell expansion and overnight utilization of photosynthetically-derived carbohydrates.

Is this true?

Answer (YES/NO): YES